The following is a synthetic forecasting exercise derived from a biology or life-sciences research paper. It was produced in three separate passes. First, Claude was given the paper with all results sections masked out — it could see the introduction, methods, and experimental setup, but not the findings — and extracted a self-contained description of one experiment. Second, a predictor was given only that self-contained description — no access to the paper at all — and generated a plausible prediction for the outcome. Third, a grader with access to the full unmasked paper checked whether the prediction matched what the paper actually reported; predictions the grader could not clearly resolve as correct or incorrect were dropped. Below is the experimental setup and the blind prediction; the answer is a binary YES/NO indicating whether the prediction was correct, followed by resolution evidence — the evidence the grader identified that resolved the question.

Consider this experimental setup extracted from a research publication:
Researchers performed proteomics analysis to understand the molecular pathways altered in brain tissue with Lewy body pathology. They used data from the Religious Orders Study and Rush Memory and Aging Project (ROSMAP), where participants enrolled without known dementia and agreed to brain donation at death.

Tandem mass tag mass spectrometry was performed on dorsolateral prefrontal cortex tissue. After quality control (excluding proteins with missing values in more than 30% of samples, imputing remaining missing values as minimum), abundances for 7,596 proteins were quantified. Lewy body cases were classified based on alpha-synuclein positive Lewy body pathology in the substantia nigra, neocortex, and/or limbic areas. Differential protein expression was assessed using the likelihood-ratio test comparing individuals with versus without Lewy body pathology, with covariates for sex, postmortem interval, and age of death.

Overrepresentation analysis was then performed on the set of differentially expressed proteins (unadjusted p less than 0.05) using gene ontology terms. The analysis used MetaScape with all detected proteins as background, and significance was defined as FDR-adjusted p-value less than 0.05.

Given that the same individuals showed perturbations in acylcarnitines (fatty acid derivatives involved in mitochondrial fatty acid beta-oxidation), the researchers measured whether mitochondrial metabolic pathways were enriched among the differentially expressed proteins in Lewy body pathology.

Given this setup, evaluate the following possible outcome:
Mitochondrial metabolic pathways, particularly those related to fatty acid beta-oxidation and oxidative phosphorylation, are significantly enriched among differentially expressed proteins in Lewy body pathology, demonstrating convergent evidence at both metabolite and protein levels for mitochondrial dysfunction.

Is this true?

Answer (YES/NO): YES